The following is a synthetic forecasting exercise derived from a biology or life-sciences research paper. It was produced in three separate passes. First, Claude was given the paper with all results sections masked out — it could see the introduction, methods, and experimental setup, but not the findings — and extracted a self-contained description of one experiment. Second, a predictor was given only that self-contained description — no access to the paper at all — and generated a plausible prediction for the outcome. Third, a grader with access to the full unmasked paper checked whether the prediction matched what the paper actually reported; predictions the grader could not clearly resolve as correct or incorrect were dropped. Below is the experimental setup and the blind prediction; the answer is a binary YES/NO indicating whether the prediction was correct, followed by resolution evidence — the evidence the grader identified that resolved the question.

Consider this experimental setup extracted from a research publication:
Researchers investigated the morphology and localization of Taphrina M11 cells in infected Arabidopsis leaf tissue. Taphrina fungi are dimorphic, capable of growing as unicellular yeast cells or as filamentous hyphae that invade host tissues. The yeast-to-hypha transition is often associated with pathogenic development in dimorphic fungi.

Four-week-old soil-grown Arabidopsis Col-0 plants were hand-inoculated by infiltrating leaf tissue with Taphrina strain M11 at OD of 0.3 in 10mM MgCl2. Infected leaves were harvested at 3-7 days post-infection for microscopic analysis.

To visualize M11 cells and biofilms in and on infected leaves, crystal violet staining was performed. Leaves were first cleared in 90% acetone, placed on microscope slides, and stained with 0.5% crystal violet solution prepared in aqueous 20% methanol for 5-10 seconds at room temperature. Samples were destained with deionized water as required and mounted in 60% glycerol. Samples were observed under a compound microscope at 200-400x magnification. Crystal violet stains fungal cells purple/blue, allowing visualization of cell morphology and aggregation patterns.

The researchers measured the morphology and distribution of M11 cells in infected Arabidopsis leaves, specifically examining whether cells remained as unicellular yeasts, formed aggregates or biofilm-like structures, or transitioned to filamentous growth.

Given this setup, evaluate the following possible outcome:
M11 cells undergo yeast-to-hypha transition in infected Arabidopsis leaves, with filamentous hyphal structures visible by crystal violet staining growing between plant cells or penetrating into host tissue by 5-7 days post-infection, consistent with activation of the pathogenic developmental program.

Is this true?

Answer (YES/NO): YES